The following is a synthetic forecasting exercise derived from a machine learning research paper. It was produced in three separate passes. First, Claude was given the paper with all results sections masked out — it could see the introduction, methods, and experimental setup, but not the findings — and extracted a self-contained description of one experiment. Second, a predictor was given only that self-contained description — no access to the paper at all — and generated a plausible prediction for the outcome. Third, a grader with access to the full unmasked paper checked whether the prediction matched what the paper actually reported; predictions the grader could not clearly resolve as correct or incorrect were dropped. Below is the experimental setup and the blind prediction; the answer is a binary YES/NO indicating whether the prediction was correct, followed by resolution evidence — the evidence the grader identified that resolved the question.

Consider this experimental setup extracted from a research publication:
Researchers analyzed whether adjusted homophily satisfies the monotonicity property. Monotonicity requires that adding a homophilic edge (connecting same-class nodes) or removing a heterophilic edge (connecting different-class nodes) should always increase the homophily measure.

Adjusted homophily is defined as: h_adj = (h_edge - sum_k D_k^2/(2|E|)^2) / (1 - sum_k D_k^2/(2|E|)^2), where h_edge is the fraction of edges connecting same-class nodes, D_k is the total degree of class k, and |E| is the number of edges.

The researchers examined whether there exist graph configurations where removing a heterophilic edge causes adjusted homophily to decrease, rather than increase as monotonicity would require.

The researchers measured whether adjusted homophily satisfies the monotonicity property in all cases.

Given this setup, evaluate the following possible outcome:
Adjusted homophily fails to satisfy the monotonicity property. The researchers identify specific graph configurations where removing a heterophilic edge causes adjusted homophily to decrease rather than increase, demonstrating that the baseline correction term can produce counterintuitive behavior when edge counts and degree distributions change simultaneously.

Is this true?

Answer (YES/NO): YES